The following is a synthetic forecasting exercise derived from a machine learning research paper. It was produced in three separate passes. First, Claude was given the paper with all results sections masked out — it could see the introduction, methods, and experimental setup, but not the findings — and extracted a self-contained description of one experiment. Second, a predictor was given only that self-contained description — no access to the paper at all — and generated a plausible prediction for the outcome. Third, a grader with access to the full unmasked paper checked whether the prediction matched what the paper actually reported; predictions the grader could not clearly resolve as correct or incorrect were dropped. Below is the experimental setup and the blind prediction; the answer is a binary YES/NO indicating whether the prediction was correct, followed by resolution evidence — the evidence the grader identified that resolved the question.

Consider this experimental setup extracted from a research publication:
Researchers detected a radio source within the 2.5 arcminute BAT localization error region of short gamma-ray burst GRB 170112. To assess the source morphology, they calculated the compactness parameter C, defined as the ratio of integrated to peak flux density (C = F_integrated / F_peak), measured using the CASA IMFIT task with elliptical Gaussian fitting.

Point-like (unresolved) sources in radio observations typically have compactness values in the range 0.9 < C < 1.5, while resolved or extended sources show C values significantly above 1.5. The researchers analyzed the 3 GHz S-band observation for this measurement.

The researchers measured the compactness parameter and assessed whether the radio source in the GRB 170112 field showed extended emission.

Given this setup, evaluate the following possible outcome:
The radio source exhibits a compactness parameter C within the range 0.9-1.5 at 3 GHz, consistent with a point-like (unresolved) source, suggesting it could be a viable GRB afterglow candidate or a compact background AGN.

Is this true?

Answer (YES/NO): YES